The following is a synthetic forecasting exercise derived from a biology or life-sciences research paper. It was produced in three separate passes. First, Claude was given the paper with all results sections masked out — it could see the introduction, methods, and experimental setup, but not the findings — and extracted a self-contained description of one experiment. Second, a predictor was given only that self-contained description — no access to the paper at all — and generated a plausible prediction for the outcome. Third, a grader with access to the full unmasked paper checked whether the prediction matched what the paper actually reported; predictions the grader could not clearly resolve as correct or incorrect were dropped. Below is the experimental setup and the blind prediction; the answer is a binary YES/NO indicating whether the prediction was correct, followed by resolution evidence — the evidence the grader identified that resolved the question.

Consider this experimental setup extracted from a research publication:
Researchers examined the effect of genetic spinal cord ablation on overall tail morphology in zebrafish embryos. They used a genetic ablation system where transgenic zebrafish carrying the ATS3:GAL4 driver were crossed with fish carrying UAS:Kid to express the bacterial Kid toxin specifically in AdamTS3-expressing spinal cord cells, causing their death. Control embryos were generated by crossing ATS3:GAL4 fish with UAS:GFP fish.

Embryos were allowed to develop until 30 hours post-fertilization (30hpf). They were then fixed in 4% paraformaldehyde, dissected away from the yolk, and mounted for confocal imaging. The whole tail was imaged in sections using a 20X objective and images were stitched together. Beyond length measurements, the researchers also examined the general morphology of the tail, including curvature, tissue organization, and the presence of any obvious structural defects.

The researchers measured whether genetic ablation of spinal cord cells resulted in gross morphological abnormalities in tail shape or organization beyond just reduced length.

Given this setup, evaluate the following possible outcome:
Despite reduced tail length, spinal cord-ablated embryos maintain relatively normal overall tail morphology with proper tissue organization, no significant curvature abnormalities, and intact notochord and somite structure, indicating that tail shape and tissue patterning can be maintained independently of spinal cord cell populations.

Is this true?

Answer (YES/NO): NO